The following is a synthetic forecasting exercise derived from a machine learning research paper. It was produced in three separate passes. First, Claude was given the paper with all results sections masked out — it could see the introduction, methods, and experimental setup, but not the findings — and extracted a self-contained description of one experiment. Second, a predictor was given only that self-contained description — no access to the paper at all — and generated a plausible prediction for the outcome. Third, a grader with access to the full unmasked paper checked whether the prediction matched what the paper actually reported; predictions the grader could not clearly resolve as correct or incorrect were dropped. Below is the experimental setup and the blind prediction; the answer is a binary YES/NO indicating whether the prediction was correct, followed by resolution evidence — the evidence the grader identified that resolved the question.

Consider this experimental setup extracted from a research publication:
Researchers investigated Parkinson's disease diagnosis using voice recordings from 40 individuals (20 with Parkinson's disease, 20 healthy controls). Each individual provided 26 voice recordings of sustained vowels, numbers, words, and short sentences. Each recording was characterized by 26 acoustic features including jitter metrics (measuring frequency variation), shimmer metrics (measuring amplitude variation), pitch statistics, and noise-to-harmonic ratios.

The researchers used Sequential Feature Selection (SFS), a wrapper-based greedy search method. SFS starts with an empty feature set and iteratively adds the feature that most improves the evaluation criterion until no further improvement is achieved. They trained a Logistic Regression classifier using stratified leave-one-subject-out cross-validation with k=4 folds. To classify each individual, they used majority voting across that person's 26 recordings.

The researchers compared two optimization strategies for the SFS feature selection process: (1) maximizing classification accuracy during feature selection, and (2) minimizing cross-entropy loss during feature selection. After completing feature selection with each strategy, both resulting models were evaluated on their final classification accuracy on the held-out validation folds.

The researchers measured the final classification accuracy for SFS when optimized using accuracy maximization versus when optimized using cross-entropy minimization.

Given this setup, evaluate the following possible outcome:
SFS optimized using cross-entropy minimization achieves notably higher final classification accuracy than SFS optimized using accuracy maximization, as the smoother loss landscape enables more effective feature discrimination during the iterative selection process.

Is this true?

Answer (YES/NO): NO